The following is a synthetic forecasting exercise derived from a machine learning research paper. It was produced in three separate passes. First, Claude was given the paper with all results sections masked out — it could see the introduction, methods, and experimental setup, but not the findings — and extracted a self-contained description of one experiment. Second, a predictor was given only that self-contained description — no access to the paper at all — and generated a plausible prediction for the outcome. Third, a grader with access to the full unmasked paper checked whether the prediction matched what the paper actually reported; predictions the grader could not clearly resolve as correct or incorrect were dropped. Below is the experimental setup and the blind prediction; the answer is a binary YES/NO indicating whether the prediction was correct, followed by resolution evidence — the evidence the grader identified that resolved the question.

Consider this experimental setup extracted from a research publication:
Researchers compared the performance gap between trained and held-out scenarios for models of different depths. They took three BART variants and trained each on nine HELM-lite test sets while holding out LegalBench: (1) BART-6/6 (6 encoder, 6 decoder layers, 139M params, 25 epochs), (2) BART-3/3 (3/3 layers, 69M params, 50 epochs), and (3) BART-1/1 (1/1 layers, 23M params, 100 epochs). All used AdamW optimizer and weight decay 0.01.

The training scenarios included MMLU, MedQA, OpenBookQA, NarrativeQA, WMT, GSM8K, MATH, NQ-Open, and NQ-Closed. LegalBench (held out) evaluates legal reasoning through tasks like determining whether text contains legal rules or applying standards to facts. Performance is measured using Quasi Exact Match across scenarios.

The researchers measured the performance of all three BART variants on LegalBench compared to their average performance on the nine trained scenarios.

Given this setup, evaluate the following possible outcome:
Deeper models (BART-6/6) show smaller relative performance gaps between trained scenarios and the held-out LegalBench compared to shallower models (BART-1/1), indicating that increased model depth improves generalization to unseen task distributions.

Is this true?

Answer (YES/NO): NO